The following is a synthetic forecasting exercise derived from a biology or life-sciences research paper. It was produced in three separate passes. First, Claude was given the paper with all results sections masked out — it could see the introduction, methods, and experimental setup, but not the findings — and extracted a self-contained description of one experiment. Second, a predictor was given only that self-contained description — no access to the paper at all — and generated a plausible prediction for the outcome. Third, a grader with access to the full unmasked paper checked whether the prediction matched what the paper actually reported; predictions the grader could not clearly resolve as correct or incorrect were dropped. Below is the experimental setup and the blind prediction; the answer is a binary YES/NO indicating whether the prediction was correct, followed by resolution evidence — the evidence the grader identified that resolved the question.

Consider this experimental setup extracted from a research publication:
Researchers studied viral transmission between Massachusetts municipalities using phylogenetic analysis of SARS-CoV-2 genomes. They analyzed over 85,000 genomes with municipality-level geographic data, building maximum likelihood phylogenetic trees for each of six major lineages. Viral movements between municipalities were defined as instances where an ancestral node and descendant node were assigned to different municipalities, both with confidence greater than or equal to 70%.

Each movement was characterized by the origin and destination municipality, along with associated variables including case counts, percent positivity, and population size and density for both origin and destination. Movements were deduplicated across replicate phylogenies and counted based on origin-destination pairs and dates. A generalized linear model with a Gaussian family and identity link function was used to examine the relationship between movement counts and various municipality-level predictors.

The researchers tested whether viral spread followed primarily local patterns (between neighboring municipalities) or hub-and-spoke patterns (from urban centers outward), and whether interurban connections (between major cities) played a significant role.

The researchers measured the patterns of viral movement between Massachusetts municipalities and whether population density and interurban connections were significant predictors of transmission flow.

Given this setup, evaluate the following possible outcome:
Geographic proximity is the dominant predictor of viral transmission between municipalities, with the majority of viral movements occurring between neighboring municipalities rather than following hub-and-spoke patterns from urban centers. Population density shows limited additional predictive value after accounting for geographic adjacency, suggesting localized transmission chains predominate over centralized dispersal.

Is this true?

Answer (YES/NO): NO